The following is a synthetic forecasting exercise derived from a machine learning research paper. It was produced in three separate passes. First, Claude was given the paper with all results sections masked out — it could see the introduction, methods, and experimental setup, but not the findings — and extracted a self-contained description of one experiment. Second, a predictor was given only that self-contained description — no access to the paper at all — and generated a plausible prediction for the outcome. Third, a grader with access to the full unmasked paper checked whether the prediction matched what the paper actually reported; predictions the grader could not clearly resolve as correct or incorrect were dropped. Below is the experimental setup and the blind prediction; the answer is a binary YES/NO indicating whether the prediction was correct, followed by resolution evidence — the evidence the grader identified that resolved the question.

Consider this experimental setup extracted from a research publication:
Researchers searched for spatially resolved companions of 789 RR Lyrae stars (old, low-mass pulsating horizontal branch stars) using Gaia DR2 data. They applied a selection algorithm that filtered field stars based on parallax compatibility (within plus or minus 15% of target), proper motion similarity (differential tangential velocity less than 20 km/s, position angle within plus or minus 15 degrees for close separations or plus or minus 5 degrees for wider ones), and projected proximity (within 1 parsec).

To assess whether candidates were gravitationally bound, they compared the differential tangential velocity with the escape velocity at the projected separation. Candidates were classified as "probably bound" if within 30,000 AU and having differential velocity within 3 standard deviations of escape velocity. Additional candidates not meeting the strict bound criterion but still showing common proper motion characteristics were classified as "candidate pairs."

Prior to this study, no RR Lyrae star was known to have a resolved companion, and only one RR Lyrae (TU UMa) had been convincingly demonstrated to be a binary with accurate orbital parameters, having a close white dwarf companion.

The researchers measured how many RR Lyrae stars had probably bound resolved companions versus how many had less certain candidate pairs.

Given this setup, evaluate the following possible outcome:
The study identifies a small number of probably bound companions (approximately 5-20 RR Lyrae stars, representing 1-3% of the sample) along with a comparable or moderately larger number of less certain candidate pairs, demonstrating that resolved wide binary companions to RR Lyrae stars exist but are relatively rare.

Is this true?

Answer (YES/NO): NO